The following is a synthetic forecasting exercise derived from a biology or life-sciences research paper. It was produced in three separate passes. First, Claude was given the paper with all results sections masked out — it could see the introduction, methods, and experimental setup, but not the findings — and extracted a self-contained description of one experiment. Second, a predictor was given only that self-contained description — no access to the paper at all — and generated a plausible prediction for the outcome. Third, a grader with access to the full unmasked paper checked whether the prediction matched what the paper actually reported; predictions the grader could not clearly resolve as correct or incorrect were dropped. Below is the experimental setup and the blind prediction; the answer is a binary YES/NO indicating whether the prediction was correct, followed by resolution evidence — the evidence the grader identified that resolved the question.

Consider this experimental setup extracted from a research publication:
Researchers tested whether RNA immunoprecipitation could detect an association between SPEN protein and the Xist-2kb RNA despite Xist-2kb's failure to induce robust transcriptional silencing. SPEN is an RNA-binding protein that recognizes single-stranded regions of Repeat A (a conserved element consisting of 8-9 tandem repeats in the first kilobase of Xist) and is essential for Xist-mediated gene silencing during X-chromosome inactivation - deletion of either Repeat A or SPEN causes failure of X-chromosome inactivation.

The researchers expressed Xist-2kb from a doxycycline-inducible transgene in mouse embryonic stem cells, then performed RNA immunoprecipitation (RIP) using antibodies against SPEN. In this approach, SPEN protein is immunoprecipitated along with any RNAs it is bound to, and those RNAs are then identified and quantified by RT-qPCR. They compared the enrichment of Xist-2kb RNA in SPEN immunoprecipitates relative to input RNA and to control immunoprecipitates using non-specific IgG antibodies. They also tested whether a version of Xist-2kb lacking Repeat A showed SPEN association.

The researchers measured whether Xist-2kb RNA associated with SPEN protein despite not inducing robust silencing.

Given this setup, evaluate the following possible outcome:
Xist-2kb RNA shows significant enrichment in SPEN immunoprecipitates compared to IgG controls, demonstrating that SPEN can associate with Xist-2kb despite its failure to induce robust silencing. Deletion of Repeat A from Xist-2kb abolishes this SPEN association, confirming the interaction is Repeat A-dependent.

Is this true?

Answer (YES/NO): YES